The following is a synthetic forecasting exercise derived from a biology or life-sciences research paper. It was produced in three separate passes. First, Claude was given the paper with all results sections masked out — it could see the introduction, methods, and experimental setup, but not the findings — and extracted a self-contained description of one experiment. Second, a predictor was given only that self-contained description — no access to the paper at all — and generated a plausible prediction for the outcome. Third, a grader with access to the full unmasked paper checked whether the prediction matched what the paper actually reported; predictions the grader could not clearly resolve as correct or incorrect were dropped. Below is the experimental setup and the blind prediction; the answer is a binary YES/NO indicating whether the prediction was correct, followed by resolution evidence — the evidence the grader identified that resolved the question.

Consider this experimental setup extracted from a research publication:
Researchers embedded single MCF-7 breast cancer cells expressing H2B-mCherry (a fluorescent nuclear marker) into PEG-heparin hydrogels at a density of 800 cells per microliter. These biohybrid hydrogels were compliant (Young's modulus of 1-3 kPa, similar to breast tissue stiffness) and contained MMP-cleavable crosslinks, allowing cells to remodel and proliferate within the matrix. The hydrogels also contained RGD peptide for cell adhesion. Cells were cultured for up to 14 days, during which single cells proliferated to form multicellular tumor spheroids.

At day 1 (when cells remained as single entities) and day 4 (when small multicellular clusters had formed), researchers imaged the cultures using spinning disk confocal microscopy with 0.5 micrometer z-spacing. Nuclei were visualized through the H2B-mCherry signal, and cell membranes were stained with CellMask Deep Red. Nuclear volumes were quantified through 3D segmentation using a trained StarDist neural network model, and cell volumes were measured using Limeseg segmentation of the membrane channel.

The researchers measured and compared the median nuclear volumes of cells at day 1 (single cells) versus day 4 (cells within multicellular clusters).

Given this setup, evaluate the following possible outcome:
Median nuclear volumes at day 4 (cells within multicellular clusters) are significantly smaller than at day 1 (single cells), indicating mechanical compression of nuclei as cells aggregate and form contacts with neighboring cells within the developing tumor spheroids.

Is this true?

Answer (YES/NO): NO